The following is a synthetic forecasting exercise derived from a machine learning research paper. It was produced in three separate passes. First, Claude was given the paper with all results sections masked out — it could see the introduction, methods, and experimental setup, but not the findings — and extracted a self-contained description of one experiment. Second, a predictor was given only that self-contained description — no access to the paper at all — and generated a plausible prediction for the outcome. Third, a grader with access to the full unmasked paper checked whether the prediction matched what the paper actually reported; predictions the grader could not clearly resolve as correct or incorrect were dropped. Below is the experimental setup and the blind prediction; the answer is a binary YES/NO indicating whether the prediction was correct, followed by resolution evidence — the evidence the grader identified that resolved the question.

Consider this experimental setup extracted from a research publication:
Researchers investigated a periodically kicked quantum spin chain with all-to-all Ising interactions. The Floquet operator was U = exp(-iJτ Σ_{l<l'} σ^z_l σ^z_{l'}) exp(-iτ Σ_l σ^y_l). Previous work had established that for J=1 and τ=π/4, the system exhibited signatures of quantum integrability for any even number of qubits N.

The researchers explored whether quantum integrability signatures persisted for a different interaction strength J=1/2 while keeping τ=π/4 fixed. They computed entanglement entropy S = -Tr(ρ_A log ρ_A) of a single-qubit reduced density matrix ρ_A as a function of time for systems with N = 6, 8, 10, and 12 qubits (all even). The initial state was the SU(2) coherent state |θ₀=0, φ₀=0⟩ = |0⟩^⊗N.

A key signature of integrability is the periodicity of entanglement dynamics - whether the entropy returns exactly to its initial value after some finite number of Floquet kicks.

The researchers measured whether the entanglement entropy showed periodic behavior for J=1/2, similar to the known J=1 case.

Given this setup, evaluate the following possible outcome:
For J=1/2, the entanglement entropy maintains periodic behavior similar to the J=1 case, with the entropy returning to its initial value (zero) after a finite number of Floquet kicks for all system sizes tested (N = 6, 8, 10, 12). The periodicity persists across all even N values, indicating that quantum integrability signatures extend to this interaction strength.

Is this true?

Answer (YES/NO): YES